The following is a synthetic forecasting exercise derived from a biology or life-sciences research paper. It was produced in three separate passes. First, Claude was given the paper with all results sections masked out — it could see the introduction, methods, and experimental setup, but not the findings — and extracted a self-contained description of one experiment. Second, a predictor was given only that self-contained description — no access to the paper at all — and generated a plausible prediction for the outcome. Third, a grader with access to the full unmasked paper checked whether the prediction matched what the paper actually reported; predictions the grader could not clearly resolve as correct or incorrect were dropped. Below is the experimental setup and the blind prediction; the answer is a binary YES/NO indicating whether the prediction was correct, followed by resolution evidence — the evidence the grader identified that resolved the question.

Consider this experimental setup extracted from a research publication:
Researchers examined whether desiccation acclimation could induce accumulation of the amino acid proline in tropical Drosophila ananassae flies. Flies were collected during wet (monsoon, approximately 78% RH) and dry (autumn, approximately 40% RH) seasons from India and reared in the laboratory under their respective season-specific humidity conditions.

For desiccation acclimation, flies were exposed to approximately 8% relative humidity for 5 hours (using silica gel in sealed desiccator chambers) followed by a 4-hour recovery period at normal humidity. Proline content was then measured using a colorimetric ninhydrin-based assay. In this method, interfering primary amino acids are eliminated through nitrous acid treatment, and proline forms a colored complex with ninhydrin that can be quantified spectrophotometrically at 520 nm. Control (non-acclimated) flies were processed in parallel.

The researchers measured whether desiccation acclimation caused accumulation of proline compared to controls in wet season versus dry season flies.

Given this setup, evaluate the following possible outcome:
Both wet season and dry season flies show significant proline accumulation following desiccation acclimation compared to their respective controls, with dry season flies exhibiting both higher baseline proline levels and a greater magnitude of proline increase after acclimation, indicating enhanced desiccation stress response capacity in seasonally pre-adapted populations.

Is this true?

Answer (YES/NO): NO